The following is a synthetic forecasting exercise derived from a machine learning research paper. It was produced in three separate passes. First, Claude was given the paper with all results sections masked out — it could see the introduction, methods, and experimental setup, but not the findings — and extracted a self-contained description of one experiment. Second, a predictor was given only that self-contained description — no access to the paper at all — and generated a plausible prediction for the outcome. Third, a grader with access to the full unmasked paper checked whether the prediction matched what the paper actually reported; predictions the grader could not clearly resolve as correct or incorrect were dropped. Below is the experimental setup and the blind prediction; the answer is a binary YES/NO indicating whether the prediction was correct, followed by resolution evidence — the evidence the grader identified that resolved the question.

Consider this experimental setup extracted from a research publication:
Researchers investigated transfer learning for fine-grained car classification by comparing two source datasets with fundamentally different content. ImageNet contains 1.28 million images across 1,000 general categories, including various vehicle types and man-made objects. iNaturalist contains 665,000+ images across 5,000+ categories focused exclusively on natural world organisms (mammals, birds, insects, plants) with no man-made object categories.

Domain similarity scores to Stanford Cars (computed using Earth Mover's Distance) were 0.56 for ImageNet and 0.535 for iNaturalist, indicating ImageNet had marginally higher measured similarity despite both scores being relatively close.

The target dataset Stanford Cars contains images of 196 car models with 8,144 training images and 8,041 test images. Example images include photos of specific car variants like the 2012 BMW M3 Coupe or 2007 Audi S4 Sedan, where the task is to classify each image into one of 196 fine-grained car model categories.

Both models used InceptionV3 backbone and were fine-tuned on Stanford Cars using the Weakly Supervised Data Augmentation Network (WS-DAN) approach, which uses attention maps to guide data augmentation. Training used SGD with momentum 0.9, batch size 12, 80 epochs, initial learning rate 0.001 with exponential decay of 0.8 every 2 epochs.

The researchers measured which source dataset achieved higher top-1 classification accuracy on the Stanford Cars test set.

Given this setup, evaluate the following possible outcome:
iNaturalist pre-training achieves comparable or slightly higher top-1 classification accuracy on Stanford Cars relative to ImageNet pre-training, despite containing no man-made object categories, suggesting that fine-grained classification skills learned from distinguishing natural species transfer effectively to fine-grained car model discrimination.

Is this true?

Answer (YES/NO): NO